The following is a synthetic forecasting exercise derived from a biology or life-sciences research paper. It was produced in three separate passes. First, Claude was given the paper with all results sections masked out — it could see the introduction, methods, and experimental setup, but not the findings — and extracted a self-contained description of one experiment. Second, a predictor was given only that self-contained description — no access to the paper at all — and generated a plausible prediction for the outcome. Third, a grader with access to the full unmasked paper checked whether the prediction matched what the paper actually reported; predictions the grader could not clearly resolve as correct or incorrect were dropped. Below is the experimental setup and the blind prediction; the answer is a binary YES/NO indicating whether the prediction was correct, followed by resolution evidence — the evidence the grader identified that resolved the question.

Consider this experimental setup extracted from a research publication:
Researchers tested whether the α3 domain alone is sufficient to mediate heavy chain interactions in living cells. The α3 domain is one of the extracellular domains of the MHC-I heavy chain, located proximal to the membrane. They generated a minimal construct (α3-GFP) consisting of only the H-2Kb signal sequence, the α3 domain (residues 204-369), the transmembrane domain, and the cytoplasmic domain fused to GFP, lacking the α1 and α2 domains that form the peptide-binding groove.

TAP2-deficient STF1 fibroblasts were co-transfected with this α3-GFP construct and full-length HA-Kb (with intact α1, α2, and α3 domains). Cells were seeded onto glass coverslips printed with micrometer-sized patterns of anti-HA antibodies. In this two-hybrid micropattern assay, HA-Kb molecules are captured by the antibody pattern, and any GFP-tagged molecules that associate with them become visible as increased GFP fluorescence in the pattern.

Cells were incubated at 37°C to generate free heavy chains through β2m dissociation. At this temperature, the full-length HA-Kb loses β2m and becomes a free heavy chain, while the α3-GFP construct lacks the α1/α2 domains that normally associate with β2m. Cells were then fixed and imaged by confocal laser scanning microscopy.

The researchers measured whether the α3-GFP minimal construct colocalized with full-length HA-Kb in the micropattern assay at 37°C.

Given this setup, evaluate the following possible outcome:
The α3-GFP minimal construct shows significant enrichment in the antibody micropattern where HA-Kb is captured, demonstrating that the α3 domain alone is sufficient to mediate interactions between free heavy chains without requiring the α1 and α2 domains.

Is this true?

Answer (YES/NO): YES